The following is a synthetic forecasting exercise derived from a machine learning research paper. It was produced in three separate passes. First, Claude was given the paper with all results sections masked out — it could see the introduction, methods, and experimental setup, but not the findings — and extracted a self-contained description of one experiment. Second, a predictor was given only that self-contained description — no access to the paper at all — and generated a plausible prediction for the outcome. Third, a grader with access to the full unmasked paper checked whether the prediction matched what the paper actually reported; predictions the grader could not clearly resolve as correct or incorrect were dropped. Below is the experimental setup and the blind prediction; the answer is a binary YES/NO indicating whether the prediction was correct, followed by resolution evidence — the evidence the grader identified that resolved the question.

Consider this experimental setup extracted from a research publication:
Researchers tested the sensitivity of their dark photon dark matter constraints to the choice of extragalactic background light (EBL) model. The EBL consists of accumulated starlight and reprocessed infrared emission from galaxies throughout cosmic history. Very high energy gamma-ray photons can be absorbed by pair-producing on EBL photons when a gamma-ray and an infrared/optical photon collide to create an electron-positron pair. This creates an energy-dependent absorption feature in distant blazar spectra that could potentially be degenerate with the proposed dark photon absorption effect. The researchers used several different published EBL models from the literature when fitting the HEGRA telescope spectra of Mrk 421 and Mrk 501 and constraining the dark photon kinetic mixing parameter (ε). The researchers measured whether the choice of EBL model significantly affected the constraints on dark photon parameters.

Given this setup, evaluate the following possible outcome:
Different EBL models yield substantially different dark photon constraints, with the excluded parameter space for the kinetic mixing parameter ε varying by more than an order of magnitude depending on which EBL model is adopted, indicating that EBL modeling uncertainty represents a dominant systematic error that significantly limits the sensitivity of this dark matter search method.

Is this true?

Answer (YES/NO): NO